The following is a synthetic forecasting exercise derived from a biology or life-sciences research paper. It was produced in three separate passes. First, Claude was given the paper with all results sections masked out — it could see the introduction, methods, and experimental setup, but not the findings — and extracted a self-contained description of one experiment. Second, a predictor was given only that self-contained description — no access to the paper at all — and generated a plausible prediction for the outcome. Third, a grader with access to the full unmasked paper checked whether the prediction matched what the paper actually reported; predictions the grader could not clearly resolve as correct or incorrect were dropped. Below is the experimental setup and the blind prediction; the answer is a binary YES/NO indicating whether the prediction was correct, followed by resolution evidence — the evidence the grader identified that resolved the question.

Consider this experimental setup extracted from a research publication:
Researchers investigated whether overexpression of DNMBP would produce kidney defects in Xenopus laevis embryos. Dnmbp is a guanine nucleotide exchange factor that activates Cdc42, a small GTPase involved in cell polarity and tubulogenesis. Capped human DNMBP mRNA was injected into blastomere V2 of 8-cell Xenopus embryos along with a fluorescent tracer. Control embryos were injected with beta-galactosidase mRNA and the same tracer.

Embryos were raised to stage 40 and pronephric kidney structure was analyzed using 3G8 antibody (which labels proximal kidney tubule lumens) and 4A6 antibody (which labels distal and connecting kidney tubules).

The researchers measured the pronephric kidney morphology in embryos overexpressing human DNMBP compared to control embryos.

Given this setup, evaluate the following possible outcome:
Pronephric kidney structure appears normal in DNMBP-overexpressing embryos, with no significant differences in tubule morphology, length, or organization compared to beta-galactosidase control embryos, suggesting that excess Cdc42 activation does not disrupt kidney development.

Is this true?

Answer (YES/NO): NO